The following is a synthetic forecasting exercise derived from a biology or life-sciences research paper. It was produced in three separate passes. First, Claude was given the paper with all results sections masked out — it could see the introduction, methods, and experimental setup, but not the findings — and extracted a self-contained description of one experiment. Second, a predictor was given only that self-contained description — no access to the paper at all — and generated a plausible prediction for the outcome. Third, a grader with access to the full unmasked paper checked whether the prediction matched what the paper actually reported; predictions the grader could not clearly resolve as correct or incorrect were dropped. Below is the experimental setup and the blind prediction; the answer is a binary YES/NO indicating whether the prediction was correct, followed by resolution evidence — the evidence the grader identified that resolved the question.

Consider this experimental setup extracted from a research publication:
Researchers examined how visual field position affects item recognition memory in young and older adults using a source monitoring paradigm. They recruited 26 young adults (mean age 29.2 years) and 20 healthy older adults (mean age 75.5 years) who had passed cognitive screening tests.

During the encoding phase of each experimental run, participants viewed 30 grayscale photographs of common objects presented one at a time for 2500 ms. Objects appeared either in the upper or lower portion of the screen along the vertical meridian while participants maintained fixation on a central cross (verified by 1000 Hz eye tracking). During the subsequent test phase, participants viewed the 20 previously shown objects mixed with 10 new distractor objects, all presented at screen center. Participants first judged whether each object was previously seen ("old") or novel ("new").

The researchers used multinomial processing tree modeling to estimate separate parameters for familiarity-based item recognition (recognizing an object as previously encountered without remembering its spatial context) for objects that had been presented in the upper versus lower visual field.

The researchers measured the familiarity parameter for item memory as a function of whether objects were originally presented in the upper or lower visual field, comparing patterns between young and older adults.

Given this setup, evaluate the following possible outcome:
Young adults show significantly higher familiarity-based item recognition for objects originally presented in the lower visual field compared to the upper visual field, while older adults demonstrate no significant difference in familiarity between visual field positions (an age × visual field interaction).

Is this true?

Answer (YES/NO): NO